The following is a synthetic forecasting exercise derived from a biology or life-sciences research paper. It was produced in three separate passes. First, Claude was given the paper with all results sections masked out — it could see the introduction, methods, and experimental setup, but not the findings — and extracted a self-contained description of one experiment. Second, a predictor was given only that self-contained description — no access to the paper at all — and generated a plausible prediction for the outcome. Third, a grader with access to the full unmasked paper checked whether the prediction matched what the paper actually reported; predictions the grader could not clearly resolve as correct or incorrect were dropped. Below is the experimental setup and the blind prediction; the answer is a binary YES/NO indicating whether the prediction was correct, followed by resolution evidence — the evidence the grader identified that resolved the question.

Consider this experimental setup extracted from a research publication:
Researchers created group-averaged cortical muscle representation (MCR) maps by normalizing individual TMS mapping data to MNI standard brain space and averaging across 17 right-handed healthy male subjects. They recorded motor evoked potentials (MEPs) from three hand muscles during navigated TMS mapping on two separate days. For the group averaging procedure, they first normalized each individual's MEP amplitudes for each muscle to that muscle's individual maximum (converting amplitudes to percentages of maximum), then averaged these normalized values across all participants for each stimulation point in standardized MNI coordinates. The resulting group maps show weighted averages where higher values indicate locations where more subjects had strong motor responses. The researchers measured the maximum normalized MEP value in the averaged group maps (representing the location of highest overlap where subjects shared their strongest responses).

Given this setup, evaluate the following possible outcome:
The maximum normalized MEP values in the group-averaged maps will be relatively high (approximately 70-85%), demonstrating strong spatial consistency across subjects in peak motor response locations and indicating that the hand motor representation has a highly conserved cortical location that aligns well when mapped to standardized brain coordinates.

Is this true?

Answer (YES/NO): NO